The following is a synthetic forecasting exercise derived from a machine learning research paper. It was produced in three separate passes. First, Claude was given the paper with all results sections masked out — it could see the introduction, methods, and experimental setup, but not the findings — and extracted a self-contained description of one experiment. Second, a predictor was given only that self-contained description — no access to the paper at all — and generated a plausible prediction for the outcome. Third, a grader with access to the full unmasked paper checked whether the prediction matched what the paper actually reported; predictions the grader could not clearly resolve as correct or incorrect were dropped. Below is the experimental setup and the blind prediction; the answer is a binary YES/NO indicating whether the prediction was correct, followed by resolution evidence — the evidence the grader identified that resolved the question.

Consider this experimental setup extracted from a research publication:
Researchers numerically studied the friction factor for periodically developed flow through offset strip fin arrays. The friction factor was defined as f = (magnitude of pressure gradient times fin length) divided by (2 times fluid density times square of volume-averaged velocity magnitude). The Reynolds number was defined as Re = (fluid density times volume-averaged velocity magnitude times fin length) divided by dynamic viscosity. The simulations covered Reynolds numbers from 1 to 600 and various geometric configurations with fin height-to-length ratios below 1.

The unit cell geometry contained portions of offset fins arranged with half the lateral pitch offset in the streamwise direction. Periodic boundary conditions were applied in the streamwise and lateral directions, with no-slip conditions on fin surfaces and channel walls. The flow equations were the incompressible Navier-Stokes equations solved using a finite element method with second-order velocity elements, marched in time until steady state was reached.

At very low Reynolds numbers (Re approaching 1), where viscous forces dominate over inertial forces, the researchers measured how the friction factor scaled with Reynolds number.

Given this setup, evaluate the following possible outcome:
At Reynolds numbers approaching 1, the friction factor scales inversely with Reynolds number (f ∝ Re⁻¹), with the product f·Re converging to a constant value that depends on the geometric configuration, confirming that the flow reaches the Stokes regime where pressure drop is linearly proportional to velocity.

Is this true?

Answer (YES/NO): NO